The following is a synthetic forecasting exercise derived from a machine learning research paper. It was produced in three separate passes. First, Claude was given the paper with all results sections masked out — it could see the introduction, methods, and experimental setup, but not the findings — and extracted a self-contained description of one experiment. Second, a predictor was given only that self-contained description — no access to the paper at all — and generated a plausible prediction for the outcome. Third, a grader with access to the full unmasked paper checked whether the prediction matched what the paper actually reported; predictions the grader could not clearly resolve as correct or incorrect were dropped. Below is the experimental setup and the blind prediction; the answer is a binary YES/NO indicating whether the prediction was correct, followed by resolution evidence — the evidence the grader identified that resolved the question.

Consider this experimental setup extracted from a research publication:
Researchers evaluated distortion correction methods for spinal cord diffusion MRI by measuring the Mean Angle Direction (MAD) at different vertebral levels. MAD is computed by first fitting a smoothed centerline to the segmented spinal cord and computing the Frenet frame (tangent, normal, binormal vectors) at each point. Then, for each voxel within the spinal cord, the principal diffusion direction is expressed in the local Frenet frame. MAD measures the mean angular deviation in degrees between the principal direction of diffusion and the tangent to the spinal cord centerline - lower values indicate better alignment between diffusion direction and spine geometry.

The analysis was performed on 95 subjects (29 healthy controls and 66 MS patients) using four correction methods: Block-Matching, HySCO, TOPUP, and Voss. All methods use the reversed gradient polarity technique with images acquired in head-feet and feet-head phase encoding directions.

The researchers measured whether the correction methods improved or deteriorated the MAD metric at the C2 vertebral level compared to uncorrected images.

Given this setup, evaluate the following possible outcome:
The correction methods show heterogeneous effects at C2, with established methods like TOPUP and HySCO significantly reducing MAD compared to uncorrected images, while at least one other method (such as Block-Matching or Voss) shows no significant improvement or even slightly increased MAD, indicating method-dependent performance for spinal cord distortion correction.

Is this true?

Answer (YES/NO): NO